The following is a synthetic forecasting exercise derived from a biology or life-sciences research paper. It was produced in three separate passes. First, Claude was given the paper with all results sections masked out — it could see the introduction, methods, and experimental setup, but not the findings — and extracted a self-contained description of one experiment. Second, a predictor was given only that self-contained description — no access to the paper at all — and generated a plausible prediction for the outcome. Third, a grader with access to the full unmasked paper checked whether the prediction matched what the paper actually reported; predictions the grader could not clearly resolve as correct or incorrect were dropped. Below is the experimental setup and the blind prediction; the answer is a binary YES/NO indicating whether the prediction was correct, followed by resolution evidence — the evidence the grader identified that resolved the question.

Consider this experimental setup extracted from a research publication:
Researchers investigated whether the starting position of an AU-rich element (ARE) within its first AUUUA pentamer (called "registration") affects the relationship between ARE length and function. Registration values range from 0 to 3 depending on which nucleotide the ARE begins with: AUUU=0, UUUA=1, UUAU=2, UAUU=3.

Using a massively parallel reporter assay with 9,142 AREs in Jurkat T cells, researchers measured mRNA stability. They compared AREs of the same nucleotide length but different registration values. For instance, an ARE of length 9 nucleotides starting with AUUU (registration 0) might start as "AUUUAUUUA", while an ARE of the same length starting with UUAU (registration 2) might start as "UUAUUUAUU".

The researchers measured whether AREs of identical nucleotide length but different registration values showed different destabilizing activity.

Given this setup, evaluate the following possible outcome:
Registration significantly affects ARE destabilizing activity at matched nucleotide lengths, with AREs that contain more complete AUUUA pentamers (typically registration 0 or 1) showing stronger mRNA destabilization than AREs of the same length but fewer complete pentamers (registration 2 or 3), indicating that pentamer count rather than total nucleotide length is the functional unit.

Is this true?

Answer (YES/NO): NO